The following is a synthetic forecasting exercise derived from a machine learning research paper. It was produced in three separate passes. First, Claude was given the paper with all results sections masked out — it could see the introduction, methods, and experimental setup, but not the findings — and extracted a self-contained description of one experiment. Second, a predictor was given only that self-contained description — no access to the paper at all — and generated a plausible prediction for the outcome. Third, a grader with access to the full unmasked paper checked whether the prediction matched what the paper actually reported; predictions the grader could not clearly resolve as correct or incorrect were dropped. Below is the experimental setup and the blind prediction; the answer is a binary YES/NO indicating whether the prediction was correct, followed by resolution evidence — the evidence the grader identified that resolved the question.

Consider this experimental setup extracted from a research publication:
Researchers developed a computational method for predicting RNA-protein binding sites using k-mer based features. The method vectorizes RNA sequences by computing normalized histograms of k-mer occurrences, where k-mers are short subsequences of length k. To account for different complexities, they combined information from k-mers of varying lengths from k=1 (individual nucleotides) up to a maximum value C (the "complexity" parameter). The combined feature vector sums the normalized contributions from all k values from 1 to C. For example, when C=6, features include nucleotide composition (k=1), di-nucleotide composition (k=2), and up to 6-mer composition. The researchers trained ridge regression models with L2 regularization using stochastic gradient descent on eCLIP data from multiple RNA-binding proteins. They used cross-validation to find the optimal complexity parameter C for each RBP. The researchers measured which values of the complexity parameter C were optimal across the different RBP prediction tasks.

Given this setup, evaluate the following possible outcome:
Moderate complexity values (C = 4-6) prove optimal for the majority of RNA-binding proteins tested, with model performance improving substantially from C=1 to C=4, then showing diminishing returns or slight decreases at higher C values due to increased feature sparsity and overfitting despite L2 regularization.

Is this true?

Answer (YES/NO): NO